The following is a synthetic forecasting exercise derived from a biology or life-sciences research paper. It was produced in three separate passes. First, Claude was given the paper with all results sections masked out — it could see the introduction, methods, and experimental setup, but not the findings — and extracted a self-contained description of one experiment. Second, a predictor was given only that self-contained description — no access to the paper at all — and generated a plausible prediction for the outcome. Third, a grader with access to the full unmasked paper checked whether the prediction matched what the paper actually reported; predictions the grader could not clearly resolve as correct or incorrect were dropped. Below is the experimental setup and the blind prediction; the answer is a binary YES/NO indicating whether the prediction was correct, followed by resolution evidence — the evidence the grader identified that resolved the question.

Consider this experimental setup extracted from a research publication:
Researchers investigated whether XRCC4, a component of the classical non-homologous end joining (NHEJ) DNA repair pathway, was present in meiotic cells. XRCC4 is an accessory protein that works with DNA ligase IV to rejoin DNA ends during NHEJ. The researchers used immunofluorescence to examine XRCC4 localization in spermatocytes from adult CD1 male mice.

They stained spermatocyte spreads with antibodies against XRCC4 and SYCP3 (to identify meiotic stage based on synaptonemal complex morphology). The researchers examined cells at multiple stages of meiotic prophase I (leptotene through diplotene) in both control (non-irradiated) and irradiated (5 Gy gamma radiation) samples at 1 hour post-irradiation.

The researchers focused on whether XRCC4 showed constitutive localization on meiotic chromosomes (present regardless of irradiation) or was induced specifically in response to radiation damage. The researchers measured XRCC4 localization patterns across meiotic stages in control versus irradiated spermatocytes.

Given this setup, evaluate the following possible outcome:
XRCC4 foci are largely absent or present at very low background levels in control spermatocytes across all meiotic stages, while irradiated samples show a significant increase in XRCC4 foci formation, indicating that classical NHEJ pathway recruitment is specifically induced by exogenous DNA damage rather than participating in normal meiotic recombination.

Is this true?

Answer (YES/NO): NO